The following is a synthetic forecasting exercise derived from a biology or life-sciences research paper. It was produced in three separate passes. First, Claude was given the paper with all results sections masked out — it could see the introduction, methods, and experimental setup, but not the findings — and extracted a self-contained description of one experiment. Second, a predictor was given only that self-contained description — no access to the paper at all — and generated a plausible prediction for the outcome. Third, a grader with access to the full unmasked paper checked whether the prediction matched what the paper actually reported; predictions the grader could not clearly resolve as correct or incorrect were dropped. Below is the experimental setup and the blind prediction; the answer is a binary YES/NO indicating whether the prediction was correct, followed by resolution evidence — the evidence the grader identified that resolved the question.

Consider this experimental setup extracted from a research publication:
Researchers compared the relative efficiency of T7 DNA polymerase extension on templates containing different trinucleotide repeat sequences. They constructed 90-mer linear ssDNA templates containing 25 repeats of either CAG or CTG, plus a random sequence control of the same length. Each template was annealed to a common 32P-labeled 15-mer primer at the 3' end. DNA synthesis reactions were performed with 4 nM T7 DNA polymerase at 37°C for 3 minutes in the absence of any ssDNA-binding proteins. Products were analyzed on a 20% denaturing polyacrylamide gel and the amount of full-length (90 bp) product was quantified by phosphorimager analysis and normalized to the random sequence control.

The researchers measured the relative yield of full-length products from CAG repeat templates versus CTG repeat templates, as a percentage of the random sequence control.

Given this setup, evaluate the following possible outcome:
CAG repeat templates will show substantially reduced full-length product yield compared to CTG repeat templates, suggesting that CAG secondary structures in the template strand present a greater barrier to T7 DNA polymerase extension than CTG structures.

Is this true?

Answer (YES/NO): NO